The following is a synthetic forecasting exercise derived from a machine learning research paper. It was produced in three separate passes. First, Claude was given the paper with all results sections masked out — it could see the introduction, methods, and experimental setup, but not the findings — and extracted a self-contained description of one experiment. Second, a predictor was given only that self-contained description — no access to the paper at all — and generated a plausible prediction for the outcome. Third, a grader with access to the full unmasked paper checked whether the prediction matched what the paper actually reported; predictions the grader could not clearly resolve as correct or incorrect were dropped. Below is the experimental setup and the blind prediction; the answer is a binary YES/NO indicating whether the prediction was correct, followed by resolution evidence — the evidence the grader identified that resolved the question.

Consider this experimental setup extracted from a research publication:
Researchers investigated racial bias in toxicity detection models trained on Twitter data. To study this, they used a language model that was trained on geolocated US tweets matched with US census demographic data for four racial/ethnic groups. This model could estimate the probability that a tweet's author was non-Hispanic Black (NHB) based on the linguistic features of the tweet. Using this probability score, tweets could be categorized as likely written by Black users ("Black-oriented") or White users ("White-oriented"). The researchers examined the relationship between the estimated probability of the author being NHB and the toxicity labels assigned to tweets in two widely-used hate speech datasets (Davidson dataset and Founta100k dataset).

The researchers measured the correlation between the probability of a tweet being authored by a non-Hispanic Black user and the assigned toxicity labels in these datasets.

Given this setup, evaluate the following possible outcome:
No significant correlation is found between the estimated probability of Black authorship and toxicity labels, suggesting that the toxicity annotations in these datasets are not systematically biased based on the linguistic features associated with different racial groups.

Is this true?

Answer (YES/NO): NO